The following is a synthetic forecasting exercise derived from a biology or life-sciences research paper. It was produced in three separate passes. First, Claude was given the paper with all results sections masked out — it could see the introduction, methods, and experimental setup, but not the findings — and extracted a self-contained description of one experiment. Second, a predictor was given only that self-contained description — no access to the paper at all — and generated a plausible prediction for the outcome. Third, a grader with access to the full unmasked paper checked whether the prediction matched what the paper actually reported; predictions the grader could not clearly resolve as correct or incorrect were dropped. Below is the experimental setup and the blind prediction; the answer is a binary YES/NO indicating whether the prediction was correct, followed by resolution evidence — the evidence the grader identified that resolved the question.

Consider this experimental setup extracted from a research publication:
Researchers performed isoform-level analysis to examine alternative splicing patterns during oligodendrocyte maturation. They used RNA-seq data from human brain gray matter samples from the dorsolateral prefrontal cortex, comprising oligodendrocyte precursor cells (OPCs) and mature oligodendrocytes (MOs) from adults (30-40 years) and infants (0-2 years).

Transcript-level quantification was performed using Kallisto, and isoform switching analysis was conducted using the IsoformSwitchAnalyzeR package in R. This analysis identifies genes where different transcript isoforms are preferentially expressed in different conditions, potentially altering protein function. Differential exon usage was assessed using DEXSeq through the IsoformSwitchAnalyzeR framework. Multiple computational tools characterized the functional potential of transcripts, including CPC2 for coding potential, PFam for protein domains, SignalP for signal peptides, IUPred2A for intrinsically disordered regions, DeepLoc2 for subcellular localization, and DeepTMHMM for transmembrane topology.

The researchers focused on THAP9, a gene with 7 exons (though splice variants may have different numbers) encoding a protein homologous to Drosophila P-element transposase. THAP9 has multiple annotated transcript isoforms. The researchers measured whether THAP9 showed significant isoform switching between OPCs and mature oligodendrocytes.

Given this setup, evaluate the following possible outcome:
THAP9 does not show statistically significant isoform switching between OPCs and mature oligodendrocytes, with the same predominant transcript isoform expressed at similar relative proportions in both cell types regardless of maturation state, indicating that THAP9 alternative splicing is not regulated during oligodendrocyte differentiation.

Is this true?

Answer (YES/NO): YES